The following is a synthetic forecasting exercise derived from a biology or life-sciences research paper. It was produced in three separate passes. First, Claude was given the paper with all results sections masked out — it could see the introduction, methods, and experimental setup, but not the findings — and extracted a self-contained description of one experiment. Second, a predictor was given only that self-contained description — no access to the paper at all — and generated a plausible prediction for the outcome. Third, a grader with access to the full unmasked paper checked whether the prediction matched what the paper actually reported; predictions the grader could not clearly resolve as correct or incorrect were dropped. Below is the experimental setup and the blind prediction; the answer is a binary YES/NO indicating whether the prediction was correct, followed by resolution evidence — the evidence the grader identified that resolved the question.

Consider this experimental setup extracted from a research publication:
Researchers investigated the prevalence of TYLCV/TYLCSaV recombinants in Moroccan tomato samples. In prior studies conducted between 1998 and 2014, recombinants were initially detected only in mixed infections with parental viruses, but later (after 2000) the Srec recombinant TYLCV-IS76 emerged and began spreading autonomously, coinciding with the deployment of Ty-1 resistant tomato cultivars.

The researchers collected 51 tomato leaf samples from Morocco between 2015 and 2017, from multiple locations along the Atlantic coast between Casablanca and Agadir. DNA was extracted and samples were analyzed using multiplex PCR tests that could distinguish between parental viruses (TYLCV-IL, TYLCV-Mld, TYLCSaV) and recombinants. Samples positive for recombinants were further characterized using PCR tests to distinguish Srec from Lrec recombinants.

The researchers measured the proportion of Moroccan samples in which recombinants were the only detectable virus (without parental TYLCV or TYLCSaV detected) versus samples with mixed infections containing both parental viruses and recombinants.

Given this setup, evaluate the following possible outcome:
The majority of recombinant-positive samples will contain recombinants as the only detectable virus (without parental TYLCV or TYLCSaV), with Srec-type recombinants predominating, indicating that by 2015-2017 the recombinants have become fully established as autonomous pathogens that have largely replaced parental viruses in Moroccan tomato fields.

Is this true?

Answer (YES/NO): YES